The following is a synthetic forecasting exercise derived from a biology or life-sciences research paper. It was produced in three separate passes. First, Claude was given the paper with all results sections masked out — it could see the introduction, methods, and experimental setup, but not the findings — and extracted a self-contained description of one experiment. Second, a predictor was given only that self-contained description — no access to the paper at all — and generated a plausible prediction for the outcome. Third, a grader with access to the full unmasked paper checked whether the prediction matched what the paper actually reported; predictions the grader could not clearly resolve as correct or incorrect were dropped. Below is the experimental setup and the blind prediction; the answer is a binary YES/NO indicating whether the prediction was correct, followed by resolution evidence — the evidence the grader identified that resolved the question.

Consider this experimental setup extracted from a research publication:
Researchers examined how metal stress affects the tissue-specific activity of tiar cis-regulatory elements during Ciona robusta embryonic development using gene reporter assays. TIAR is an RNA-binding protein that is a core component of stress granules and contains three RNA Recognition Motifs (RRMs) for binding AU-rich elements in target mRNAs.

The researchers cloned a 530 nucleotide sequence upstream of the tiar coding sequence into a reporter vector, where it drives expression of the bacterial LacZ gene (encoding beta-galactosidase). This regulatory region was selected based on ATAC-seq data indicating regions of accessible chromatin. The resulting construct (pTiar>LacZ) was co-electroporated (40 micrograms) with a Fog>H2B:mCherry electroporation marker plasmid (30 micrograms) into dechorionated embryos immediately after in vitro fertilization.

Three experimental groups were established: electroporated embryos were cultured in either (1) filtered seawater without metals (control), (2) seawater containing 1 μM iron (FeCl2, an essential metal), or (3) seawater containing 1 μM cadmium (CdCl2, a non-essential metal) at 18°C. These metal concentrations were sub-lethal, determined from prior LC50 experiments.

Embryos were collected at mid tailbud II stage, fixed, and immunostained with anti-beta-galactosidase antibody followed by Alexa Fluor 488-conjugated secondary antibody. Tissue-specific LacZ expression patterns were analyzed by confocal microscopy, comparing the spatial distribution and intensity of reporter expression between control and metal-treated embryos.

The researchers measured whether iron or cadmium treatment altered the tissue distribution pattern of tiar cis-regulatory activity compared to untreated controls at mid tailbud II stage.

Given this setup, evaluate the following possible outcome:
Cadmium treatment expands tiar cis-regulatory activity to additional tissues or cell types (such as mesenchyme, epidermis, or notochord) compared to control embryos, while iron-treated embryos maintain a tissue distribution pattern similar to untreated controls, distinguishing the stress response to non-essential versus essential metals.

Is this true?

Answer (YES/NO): NO